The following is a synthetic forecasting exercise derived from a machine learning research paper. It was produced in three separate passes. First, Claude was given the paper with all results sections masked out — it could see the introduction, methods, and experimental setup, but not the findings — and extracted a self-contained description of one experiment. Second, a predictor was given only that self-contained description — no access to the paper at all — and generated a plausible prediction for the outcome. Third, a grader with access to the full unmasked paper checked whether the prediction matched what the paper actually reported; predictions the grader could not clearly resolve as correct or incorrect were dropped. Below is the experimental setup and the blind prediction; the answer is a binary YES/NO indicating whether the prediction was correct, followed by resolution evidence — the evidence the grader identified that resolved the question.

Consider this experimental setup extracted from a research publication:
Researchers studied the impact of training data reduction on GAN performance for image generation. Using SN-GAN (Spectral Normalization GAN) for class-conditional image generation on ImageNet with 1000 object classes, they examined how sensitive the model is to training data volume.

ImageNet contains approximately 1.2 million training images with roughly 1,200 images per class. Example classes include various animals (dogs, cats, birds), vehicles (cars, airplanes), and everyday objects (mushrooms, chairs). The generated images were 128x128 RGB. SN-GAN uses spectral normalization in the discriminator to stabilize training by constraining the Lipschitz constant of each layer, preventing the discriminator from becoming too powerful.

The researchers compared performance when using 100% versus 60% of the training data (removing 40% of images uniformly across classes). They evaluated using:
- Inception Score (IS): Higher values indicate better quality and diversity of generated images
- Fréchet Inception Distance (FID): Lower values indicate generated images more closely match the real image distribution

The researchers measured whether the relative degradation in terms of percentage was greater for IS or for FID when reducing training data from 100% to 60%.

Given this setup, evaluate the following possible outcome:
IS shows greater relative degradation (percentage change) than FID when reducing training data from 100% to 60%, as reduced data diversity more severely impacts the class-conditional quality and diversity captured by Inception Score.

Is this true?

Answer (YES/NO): NO